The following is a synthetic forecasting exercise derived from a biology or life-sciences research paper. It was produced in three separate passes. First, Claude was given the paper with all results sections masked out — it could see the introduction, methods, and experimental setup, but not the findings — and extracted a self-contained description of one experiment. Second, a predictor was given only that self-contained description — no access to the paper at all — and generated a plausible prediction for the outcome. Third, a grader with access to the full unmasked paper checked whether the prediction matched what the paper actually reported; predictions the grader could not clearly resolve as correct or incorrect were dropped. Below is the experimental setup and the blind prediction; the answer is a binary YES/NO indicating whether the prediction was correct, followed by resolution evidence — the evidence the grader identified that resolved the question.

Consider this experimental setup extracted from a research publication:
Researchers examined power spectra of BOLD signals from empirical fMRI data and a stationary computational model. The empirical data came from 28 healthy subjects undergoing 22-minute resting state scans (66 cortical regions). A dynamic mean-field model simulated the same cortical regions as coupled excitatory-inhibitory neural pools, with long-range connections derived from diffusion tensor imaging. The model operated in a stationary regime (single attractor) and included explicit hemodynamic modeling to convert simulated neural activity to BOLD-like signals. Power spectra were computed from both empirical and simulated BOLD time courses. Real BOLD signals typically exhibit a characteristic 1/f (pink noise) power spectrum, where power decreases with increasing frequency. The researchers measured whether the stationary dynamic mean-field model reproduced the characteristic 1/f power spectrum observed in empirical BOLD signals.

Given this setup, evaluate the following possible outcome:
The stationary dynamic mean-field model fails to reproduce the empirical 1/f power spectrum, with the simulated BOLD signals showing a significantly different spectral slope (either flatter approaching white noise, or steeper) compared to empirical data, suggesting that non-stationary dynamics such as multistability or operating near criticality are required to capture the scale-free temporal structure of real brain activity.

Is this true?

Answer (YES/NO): YES